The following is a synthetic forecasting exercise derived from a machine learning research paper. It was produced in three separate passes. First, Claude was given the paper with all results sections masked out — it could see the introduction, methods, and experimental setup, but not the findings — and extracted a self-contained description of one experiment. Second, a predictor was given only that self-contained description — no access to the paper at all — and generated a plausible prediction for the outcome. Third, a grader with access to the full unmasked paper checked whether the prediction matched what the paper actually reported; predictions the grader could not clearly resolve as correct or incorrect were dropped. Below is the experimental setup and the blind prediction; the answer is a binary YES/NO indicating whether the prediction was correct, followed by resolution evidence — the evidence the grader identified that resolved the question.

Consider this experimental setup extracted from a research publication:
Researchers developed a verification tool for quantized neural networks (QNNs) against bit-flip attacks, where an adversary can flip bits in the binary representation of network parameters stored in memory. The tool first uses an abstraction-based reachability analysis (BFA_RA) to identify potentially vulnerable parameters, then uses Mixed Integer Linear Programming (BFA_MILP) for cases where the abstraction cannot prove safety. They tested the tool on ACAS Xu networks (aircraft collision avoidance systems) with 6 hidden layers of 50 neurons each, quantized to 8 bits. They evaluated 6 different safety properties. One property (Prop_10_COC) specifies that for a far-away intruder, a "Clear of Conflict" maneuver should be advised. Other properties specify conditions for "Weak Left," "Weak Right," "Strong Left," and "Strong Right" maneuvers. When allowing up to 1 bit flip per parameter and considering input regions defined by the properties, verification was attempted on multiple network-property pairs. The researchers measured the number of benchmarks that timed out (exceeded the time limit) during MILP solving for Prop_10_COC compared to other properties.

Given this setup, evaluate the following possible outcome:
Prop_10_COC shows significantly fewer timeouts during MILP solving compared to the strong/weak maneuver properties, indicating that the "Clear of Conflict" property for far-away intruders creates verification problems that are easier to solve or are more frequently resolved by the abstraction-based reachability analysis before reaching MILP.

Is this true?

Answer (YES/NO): NO